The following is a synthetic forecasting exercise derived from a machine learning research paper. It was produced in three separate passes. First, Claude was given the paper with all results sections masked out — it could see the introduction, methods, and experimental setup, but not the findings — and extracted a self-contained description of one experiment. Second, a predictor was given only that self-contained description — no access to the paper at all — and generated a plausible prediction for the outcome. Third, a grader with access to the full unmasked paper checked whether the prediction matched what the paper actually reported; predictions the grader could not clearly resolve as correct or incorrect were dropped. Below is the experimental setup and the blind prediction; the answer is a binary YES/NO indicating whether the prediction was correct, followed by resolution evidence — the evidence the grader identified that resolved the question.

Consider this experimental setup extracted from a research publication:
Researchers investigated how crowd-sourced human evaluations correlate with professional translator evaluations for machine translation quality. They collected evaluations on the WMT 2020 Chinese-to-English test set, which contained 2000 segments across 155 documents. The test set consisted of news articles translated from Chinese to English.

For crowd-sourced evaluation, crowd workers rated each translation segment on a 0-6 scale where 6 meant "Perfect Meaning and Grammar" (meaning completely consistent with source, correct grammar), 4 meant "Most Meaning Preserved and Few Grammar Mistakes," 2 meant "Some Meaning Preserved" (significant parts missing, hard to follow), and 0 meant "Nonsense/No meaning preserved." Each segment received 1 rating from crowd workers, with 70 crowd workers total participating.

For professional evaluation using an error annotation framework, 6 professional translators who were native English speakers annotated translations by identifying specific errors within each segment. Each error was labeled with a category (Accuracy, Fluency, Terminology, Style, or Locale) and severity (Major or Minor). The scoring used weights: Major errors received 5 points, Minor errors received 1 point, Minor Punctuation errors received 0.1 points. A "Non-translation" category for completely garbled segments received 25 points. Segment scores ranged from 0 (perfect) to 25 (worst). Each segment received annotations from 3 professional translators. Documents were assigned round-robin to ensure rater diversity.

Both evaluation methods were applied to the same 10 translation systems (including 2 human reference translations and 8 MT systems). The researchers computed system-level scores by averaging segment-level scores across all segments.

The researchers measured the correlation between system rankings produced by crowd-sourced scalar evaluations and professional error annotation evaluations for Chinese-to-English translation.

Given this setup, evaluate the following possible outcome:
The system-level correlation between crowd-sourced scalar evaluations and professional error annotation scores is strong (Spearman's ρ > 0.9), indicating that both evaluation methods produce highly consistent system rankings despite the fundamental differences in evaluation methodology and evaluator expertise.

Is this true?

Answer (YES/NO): NO